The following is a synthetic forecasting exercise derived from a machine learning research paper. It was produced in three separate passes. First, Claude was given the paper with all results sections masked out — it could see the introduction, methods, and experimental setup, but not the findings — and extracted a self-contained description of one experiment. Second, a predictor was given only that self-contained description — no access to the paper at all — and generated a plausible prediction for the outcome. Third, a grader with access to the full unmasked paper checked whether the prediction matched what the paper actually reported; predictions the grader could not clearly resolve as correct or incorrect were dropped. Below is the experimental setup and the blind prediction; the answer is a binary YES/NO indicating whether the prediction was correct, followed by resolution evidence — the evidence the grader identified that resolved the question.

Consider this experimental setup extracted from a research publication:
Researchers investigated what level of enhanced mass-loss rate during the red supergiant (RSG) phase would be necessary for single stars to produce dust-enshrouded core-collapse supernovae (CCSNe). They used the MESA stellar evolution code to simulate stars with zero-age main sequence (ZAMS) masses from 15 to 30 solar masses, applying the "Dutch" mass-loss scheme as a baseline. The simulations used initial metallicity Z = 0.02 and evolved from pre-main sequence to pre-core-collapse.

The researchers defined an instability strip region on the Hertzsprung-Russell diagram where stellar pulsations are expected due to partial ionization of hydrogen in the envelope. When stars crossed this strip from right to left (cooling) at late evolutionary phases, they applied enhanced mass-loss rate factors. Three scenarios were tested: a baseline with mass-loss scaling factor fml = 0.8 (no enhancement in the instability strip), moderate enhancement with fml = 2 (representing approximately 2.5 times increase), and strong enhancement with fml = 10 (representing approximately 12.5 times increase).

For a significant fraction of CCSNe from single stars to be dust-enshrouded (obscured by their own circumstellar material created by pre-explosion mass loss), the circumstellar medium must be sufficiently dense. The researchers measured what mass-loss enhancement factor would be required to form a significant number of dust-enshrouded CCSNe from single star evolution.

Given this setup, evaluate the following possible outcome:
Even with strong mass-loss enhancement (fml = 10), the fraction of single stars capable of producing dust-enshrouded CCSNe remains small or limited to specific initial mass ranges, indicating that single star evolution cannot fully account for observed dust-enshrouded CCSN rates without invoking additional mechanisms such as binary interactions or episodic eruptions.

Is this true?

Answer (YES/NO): NO